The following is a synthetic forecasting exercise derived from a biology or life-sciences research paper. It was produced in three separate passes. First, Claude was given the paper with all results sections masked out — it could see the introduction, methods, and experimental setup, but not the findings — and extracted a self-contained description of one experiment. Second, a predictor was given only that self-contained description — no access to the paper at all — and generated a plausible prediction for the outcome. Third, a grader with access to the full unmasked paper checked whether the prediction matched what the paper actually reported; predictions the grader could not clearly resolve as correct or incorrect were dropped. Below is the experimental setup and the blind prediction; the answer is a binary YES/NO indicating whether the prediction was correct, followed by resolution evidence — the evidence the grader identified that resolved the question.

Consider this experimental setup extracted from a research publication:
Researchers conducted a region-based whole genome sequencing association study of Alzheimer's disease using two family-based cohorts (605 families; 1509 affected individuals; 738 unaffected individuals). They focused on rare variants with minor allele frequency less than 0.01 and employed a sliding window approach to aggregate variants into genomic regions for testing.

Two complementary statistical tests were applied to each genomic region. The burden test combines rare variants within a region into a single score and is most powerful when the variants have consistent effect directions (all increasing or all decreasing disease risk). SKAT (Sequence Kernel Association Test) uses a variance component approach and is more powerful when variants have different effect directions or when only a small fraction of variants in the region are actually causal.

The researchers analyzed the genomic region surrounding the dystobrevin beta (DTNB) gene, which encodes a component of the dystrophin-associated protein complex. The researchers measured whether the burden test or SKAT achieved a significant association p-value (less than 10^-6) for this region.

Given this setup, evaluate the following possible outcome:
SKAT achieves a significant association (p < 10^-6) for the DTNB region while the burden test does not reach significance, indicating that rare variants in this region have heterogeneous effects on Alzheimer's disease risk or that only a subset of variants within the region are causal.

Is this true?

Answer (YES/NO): NO